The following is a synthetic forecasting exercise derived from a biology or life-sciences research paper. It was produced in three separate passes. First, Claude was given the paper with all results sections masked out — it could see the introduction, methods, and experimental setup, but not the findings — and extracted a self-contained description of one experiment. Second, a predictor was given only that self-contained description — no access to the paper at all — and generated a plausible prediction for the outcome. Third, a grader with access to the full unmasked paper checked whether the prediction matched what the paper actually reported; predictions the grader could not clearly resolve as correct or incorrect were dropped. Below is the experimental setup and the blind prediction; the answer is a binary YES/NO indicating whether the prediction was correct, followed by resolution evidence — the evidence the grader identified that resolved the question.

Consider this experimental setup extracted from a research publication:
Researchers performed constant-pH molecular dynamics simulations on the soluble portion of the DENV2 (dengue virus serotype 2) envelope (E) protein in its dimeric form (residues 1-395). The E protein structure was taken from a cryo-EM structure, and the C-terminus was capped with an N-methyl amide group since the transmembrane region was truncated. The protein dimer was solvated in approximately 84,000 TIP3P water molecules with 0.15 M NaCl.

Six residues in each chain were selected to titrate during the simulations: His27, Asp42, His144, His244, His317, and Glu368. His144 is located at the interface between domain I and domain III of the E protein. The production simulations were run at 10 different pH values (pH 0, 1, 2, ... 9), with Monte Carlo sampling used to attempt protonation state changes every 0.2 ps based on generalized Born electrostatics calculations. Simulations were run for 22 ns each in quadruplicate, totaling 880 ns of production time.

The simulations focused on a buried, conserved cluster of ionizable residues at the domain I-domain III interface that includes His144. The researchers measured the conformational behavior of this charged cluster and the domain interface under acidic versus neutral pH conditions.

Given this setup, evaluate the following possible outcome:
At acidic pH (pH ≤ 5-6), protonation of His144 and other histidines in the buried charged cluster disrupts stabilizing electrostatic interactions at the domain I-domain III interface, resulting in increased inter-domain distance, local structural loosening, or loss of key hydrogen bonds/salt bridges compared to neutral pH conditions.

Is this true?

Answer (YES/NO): NO